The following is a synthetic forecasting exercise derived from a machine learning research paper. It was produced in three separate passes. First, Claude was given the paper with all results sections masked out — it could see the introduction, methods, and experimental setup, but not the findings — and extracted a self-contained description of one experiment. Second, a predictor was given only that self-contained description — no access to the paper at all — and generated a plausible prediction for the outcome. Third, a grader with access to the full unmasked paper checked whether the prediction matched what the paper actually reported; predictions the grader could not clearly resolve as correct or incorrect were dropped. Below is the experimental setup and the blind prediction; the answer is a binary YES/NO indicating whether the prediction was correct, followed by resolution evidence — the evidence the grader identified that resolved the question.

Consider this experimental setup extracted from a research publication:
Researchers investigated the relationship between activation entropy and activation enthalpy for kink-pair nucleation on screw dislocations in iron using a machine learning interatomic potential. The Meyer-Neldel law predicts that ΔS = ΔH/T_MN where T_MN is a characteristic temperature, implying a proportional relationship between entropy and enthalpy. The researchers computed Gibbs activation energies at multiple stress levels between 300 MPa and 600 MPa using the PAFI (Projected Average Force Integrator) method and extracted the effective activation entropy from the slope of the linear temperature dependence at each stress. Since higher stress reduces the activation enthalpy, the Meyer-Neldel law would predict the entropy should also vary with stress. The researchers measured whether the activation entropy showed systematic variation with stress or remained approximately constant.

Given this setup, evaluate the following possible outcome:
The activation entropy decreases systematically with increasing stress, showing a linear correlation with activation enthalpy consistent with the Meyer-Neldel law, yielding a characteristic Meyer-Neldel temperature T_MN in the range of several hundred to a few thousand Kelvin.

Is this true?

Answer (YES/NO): NO